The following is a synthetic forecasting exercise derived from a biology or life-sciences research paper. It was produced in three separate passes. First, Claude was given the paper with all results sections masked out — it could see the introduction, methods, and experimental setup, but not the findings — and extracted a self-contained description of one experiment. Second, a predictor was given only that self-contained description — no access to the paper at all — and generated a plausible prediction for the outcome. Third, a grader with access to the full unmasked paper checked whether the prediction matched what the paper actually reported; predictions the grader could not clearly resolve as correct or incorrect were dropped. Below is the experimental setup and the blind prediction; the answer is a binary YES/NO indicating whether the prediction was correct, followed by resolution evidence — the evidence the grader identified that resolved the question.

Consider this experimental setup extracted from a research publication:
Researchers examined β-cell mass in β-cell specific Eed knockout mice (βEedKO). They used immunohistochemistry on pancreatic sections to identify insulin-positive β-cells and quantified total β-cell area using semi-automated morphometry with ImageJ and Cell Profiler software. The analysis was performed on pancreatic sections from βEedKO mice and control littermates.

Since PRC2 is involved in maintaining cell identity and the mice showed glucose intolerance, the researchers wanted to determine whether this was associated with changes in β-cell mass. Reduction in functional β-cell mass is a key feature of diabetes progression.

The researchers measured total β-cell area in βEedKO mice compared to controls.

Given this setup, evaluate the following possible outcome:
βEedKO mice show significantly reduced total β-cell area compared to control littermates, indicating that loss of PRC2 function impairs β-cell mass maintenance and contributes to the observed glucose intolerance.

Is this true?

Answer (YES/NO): NO